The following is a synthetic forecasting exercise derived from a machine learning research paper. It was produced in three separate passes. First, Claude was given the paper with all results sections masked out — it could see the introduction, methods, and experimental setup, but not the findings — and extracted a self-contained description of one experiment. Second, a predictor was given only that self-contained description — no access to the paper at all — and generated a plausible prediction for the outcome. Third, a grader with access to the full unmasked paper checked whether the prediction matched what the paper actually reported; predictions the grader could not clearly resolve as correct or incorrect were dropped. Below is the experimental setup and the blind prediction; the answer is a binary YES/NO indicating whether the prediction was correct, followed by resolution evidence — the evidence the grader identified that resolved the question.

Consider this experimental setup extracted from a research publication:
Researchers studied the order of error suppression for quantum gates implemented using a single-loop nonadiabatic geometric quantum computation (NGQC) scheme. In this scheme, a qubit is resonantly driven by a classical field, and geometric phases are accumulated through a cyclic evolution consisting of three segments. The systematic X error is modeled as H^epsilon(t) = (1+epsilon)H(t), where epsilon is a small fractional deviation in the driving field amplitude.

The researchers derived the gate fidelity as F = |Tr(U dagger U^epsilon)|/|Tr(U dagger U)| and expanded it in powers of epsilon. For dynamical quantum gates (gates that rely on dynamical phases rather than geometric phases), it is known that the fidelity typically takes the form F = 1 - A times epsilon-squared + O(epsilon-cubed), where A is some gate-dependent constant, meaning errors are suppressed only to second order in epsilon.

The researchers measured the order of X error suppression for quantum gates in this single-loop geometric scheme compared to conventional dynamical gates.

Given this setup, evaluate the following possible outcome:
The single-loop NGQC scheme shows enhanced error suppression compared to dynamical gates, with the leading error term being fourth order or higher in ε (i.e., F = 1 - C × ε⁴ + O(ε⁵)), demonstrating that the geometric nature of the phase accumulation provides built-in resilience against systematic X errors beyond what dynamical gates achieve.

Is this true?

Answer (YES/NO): NO